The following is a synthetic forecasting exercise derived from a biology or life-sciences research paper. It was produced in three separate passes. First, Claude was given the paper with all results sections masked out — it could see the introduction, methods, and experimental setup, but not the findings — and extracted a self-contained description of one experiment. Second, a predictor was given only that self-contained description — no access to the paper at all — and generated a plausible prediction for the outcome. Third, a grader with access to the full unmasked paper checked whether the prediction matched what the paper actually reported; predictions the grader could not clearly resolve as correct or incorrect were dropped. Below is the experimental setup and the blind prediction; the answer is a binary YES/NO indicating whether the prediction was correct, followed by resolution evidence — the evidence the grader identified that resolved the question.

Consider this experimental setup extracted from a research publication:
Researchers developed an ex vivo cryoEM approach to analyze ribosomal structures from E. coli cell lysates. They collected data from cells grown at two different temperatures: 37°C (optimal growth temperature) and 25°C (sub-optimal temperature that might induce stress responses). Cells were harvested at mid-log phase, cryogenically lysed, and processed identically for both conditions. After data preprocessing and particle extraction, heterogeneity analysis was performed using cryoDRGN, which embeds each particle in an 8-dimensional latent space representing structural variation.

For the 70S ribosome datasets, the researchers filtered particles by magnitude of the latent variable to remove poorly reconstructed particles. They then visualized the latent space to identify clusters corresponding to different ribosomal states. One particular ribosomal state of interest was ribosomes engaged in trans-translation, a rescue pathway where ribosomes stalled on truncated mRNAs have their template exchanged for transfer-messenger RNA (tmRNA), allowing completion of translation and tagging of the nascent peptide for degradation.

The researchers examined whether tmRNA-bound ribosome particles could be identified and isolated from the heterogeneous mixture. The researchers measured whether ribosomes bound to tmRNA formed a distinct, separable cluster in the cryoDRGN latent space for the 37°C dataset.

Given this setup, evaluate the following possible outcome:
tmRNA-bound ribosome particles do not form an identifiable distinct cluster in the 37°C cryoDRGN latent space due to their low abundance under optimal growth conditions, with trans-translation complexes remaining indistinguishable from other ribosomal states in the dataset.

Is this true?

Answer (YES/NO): NO